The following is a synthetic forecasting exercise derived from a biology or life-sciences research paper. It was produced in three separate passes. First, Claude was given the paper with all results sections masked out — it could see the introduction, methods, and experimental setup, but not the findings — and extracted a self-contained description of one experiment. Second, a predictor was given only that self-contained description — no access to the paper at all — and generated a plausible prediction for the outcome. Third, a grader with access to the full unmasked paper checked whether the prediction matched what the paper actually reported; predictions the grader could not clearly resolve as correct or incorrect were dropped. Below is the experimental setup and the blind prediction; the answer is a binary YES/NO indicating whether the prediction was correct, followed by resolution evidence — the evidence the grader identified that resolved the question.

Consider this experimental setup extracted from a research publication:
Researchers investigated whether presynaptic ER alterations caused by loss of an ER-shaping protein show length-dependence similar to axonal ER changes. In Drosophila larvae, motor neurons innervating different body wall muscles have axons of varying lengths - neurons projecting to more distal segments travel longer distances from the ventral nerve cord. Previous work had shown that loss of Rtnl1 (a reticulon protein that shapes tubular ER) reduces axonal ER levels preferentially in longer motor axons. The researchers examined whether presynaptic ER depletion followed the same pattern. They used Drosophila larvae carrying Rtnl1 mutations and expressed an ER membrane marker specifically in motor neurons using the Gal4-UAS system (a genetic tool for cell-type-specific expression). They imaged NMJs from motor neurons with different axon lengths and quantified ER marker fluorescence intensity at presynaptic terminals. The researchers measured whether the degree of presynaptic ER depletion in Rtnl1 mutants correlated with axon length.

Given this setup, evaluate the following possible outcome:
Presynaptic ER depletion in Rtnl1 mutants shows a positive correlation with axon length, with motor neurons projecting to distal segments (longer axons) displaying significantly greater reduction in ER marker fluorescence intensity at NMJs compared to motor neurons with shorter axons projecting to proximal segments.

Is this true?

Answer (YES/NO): NO